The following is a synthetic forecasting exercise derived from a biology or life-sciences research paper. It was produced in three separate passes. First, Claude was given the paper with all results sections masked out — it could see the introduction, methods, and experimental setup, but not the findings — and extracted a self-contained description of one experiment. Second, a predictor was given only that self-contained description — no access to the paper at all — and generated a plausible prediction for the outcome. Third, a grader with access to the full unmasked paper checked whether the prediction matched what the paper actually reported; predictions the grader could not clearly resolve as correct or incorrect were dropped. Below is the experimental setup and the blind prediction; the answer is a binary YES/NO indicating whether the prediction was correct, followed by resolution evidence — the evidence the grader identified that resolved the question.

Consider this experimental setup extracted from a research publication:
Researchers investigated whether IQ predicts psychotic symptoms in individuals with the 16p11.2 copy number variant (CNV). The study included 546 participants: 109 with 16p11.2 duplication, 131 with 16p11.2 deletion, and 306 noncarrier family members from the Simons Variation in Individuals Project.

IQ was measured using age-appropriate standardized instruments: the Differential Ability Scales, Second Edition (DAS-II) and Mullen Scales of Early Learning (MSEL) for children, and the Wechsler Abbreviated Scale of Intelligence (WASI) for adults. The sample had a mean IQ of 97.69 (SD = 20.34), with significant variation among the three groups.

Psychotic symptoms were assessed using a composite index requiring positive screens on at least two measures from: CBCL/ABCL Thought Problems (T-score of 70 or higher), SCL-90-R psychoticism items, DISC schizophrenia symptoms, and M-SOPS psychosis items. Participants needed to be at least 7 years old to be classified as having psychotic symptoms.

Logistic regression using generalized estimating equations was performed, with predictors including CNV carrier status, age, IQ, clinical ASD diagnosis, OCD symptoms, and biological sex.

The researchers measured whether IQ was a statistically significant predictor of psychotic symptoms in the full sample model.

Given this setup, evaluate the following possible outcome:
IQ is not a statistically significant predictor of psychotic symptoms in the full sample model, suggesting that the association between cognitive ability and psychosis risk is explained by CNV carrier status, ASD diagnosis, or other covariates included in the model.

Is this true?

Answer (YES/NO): YES